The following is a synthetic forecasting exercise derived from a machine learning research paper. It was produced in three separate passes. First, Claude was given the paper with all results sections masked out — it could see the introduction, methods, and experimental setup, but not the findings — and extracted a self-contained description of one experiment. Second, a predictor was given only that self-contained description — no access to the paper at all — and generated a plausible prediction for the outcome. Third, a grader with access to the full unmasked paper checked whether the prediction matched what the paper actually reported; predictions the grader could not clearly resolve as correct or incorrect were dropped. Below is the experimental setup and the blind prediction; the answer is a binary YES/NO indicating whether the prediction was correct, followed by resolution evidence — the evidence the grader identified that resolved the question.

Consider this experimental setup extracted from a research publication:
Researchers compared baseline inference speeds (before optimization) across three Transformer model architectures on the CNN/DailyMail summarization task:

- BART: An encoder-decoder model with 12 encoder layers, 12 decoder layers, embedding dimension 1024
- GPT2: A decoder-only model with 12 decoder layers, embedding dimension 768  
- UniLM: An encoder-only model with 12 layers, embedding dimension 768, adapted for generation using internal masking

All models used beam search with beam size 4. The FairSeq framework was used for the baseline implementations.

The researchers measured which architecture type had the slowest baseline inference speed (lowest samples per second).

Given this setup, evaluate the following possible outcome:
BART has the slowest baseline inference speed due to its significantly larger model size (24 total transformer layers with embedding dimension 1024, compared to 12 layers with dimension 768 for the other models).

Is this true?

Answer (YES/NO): NO